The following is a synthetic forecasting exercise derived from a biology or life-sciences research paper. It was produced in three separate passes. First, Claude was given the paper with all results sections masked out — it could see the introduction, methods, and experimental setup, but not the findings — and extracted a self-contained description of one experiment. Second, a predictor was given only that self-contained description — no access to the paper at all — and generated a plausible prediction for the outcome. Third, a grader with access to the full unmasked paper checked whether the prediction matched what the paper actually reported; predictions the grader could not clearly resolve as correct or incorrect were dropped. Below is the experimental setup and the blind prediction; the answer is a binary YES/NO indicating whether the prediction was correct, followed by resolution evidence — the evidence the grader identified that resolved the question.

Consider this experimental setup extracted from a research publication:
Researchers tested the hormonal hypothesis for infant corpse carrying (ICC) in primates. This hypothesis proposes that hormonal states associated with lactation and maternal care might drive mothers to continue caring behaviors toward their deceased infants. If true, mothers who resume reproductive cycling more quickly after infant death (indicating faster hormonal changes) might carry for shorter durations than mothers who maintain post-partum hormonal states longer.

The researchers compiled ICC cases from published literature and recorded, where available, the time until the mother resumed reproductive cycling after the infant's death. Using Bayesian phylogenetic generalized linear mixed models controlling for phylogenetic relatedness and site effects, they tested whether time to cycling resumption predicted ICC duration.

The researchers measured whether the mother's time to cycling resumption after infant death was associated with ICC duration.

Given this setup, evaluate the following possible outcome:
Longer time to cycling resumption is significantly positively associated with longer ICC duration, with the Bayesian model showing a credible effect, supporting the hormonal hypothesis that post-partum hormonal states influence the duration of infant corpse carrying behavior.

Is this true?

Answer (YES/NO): NO